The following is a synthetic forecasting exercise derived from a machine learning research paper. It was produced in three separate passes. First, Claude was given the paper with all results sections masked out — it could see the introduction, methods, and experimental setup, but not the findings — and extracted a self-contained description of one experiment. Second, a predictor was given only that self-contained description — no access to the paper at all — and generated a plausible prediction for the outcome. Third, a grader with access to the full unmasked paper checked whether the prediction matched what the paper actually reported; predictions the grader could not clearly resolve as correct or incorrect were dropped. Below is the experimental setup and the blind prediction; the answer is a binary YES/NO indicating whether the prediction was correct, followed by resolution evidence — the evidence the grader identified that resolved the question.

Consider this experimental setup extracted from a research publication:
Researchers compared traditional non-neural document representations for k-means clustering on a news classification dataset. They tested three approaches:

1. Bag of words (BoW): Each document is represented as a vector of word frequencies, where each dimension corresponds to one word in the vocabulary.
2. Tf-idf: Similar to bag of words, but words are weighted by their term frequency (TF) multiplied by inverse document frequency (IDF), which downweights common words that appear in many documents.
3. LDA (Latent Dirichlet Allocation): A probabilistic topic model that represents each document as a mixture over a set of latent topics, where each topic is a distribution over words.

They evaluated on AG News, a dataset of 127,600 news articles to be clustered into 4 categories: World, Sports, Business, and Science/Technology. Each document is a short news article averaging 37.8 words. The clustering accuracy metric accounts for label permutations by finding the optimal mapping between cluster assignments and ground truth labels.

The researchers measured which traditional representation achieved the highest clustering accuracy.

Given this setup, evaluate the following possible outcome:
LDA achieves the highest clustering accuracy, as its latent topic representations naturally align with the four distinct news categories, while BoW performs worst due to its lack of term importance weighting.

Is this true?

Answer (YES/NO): YES